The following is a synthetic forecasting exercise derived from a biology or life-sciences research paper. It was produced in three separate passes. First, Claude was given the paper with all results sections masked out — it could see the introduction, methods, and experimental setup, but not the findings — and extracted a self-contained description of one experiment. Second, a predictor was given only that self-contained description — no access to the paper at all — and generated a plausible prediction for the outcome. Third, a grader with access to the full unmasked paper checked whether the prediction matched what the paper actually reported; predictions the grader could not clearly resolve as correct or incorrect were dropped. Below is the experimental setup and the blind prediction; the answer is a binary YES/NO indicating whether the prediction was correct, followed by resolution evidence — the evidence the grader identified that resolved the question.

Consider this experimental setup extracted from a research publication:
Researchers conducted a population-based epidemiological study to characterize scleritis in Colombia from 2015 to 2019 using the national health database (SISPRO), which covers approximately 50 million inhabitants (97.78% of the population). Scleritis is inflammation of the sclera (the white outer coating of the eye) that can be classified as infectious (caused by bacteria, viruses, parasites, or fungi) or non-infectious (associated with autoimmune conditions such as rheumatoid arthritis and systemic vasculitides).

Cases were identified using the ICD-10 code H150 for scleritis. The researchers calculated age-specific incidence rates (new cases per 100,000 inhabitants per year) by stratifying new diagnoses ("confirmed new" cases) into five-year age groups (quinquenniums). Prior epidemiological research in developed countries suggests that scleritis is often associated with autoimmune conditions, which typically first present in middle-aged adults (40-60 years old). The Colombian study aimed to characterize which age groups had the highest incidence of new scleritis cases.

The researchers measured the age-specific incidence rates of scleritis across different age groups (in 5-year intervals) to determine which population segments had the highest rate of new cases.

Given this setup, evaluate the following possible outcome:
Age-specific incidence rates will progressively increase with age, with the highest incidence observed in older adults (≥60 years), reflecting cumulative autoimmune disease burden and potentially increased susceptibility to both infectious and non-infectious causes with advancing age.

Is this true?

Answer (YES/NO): NO